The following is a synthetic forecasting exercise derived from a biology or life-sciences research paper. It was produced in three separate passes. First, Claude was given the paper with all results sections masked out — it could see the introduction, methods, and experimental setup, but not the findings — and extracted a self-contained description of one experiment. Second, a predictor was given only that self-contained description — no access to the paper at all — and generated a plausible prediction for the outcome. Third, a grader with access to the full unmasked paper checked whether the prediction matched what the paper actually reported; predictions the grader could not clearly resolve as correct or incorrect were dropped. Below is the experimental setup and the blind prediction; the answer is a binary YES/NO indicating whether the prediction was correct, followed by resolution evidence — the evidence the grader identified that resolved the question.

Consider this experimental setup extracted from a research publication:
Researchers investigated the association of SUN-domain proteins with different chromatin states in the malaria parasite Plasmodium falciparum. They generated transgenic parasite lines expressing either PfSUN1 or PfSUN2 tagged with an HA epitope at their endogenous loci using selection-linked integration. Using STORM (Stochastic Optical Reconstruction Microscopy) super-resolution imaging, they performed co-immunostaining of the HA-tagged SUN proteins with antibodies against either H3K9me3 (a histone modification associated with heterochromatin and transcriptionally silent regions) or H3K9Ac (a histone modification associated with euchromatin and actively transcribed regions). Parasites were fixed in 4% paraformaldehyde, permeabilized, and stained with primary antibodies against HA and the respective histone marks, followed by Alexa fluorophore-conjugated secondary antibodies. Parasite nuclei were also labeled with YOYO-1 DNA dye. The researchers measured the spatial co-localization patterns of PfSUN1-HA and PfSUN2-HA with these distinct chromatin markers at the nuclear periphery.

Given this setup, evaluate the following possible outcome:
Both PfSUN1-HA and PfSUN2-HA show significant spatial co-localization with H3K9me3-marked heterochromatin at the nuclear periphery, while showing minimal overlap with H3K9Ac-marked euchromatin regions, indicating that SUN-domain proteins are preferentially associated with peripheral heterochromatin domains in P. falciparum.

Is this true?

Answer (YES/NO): NO